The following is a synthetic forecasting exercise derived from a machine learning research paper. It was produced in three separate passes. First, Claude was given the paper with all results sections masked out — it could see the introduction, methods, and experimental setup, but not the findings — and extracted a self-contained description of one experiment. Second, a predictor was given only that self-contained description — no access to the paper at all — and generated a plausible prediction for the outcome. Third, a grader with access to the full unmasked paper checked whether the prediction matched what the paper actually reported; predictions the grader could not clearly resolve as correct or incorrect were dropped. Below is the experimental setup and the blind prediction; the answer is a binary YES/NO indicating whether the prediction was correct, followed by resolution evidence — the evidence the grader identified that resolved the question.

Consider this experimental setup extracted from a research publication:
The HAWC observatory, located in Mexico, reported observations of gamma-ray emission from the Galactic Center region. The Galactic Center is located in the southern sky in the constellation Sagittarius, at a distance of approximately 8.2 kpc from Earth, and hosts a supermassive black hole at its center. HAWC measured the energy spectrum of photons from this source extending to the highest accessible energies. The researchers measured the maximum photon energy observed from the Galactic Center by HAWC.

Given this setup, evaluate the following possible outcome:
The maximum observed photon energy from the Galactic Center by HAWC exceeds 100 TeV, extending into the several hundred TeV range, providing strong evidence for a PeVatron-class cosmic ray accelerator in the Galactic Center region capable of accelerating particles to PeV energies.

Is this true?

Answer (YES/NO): NO